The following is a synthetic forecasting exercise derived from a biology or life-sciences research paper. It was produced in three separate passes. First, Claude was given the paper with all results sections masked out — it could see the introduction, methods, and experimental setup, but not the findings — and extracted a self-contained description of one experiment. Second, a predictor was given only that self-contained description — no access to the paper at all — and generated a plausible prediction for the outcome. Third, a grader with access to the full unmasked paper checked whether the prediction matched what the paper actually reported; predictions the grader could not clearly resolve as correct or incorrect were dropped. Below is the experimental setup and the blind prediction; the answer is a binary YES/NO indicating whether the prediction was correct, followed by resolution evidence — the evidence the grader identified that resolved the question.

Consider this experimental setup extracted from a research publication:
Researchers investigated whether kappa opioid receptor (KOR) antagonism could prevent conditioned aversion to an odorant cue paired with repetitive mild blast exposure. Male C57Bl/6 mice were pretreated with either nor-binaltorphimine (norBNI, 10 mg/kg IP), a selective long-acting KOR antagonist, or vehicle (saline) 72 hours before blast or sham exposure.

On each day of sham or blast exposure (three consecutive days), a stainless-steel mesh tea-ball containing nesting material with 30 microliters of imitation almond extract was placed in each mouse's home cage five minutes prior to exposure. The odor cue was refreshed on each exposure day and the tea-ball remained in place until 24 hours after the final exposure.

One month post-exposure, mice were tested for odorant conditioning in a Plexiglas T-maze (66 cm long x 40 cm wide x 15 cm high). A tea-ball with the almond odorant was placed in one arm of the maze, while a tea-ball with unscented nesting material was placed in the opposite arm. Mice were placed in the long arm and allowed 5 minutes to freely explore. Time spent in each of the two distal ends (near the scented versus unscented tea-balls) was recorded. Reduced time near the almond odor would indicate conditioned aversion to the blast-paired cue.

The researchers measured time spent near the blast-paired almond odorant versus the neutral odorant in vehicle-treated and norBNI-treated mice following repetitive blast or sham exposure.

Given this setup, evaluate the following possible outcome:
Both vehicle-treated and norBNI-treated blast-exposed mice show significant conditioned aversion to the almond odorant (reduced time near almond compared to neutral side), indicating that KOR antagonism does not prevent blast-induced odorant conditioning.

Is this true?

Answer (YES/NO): NO